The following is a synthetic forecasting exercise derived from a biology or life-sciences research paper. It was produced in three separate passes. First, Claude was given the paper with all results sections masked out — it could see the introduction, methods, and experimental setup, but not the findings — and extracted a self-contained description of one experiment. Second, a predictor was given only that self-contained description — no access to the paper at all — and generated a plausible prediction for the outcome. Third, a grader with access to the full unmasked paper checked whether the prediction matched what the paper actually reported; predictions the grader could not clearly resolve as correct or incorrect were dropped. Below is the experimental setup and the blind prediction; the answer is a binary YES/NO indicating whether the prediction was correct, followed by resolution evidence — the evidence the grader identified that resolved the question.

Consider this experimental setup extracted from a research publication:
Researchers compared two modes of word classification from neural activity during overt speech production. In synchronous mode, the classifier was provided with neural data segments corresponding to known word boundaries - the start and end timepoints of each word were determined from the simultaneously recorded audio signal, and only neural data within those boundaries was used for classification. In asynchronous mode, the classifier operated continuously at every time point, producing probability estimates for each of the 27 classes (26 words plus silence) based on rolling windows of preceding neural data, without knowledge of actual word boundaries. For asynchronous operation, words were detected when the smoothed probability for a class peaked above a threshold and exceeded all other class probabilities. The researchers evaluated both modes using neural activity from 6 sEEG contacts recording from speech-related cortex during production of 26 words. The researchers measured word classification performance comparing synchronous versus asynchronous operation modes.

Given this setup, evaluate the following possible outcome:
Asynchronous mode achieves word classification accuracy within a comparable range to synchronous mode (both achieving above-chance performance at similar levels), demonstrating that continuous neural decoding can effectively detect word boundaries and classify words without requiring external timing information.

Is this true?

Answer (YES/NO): NO